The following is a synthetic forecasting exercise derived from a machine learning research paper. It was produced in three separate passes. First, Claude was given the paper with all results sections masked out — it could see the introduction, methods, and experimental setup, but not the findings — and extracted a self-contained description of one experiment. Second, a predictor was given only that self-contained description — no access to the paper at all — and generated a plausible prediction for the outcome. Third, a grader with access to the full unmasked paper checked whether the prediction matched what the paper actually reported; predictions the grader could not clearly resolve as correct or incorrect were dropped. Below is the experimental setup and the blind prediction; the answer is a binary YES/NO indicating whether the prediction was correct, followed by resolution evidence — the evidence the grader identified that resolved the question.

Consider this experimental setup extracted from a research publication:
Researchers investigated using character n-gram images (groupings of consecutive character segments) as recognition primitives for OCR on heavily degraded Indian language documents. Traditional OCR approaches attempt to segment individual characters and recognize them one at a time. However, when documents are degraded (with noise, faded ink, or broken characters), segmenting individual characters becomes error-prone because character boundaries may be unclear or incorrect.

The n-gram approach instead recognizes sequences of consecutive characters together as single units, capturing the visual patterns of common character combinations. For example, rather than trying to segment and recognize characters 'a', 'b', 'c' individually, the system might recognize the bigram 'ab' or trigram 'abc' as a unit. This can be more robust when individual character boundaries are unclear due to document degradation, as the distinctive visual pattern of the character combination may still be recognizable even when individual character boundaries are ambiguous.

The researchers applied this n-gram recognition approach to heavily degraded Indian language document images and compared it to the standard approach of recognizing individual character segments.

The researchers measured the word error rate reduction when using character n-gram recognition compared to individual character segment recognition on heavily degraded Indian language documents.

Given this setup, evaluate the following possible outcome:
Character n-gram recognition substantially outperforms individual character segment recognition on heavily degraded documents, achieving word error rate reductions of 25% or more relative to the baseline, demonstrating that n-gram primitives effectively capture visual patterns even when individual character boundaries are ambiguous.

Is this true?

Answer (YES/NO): NO